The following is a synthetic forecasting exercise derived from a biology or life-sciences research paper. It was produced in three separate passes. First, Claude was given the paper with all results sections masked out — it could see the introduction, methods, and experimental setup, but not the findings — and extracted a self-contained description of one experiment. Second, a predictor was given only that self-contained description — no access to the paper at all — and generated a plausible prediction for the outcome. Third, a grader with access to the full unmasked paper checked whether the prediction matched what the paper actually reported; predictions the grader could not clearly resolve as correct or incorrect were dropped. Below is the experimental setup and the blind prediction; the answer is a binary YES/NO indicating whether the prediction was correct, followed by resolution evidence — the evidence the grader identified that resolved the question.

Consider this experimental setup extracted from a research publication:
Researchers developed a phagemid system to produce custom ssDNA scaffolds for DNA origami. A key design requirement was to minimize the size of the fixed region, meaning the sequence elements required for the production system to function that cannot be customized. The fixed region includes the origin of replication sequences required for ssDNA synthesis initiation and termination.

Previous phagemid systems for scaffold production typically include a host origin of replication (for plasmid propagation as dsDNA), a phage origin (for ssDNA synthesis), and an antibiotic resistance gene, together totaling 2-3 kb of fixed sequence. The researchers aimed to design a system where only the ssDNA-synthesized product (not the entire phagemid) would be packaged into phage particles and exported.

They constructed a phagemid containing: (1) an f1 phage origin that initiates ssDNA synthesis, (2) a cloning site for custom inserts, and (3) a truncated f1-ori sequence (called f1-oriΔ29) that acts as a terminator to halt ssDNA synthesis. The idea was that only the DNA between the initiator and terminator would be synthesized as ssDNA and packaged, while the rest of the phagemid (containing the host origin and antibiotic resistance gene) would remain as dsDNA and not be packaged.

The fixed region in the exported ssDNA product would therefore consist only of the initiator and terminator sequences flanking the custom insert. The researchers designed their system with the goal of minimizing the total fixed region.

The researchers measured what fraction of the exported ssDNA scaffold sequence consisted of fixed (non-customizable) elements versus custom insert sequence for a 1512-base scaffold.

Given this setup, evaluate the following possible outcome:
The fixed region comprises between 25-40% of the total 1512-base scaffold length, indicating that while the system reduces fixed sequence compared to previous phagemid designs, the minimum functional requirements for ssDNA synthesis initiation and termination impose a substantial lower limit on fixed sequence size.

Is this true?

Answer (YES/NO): YES